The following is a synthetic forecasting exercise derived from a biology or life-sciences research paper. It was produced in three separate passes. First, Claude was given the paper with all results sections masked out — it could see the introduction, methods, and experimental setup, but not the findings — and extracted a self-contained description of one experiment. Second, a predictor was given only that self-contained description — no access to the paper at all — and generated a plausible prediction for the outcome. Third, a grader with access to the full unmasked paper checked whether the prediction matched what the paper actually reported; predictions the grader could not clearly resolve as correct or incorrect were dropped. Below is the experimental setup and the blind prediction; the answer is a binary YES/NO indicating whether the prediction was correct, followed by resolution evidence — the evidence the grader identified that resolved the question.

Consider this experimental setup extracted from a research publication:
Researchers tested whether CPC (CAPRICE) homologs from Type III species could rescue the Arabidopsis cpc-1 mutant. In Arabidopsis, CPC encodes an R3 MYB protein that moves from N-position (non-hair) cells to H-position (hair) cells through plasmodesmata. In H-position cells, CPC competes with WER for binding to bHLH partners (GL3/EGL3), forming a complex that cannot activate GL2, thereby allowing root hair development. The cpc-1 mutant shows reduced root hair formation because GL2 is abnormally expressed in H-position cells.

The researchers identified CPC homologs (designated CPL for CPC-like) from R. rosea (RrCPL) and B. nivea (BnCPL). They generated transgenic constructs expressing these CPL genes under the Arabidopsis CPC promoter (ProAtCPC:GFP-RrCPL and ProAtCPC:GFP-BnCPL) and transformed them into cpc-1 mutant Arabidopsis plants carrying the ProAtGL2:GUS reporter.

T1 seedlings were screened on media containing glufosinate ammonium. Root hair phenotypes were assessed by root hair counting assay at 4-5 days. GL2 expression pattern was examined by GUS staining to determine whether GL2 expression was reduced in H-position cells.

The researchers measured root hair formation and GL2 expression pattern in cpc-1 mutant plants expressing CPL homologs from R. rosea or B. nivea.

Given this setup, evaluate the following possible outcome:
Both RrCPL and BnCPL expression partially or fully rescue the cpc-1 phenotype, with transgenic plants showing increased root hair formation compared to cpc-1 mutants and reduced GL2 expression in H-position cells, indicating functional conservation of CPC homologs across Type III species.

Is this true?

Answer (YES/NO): NO